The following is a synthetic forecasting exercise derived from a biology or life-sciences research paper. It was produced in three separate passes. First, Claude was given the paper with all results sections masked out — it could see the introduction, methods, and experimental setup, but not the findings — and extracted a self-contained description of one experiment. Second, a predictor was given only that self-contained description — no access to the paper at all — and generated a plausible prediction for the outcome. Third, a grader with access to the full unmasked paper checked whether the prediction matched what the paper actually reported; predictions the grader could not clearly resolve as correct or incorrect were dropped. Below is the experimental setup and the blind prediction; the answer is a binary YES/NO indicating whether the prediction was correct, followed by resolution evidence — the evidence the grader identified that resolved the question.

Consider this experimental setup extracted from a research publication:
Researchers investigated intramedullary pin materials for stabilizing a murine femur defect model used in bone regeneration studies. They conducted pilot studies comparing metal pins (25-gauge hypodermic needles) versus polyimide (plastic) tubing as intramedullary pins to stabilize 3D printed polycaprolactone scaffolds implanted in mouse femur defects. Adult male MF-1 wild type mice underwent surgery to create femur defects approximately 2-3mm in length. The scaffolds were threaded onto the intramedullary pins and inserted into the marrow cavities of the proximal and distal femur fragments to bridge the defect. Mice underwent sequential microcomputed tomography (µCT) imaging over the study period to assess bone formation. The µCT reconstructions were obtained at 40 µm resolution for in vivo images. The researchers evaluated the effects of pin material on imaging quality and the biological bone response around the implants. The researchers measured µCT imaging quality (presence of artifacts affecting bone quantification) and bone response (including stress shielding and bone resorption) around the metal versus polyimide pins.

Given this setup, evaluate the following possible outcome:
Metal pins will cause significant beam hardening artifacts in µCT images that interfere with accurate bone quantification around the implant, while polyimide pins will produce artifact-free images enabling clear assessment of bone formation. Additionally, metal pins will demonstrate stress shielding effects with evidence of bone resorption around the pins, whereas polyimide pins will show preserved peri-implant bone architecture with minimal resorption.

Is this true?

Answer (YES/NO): YES